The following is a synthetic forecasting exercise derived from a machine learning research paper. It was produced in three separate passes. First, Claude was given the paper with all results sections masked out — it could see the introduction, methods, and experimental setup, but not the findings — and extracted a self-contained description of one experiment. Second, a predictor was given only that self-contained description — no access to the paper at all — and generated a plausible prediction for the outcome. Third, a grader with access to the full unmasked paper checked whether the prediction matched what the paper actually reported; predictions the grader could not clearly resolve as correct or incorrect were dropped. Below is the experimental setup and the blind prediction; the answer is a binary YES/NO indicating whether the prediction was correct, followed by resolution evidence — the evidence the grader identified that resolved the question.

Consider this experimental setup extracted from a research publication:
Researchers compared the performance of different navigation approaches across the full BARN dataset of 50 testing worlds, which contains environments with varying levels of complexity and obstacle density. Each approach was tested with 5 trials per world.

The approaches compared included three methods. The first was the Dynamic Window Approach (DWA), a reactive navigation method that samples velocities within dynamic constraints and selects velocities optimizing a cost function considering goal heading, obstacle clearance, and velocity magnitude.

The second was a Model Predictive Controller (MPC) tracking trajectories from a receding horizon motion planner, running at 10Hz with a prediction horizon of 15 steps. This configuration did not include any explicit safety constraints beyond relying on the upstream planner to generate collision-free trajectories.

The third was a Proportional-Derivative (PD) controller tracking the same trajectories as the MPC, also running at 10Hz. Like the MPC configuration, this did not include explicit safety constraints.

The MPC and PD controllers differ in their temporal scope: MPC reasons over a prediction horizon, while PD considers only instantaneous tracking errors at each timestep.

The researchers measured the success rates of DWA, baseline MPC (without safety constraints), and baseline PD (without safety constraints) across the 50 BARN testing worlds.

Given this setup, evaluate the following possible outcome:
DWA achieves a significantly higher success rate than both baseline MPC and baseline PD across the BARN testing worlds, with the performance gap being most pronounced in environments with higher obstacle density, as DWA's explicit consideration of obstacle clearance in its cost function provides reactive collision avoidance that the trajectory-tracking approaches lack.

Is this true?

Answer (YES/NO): NO